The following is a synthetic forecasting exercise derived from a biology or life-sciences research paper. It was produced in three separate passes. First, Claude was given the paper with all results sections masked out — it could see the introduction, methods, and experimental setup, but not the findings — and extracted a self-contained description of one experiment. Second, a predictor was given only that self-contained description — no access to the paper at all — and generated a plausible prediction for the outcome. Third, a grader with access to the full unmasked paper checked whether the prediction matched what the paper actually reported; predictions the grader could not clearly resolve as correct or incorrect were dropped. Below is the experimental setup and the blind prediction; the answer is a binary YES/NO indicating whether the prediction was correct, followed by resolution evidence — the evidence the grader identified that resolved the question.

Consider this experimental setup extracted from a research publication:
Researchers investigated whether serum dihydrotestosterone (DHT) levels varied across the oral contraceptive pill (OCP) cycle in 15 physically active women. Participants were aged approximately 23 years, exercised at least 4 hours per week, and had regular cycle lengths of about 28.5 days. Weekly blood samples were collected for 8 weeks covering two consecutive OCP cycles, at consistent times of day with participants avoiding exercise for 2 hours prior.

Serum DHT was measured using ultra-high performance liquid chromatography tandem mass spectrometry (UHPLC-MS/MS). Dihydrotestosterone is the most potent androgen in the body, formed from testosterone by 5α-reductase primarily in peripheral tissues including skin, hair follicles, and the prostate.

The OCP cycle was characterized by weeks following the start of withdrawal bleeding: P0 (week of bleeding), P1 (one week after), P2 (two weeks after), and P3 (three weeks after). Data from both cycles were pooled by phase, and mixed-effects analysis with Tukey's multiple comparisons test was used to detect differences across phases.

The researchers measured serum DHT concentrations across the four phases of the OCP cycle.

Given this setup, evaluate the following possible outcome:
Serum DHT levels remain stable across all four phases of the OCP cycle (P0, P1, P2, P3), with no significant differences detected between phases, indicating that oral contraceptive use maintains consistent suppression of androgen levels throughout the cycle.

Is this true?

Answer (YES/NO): YES